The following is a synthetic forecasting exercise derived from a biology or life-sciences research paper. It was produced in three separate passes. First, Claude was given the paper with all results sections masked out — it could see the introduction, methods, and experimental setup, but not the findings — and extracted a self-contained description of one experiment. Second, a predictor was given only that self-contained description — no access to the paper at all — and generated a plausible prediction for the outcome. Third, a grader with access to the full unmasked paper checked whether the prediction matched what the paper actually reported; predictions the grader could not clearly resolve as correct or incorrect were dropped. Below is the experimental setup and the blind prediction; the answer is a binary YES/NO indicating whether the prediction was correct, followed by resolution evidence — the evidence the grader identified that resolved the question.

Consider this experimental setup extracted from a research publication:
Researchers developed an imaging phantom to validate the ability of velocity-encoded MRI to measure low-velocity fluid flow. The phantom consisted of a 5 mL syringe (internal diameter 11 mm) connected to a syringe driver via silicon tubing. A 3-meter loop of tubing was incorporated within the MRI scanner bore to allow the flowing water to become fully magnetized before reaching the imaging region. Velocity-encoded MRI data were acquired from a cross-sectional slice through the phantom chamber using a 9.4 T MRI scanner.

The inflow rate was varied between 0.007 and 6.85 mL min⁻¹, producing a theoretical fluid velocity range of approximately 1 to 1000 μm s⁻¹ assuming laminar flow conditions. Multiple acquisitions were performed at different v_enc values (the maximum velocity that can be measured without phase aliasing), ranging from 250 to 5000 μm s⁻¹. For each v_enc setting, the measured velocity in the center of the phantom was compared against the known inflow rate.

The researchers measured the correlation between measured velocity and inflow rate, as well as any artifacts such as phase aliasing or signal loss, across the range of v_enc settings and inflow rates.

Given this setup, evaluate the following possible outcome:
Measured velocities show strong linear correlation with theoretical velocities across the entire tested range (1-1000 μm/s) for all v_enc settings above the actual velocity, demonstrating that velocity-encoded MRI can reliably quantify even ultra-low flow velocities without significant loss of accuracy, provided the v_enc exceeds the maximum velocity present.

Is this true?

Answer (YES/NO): NO